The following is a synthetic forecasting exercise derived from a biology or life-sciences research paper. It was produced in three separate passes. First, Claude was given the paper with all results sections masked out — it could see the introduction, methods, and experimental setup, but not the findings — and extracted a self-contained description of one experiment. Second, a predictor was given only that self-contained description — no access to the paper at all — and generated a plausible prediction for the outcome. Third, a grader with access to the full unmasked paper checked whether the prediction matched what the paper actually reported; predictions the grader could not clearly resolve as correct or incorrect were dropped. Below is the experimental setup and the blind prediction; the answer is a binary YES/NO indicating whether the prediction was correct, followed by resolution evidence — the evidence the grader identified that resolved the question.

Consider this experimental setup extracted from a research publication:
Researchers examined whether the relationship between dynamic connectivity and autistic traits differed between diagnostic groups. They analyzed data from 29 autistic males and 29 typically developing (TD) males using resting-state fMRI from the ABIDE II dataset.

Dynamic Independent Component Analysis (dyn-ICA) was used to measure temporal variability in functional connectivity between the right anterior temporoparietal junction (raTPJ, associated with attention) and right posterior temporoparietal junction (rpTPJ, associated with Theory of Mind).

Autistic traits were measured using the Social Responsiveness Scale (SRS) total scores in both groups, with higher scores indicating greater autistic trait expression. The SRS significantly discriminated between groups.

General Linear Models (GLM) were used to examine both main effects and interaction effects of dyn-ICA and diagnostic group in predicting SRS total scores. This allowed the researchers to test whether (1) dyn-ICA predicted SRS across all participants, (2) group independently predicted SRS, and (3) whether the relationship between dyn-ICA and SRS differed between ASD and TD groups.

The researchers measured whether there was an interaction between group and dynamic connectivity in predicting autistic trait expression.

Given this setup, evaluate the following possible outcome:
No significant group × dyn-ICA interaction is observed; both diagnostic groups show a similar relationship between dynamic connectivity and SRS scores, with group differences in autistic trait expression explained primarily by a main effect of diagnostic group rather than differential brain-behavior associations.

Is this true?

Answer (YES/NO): NO